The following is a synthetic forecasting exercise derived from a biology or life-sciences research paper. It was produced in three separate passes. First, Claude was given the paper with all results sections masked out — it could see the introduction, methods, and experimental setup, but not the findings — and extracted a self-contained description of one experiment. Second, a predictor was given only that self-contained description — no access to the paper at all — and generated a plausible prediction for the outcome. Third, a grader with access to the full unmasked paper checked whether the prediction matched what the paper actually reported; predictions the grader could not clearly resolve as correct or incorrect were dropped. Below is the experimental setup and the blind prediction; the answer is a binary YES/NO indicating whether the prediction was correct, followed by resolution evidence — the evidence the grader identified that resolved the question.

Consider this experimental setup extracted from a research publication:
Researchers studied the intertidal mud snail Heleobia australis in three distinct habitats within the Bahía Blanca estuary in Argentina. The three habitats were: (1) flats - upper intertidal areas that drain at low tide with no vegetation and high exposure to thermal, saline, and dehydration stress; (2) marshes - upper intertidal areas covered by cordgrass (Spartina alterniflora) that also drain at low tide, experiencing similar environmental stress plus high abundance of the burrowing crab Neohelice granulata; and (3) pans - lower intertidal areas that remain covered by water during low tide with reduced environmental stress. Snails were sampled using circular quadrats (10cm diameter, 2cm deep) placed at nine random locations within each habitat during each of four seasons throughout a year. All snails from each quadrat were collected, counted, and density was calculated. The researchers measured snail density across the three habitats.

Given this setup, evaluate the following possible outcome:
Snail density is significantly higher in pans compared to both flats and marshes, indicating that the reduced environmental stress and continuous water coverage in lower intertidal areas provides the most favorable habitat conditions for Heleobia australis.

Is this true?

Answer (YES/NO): NO